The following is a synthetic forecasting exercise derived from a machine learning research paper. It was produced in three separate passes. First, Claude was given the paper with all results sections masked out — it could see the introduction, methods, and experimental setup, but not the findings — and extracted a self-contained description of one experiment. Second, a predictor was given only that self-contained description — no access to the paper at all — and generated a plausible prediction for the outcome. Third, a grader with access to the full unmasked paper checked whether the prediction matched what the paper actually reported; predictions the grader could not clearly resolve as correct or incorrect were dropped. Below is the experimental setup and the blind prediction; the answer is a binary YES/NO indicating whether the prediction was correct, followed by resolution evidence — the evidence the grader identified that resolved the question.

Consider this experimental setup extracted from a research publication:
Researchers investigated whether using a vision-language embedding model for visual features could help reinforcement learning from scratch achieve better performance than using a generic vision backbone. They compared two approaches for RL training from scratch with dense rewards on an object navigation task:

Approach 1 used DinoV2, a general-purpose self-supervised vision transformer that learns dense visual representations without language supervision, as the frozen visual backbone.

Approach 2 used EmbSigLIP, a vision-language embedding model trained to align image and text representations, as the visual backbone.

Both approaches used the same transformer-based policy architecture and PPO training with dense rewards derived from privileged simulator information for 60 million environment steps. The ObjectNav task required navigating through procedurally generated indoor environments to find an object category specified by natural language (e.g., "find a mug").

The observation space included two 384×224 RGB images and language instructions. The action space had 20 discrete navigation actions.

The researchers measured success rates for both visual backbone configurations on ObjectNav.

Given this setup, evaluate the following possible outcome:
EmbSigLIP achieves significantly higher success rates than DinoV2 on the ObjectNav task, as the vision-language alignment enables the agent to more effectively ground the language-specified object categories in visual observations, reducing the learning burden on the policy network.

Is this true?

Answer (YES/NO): NO